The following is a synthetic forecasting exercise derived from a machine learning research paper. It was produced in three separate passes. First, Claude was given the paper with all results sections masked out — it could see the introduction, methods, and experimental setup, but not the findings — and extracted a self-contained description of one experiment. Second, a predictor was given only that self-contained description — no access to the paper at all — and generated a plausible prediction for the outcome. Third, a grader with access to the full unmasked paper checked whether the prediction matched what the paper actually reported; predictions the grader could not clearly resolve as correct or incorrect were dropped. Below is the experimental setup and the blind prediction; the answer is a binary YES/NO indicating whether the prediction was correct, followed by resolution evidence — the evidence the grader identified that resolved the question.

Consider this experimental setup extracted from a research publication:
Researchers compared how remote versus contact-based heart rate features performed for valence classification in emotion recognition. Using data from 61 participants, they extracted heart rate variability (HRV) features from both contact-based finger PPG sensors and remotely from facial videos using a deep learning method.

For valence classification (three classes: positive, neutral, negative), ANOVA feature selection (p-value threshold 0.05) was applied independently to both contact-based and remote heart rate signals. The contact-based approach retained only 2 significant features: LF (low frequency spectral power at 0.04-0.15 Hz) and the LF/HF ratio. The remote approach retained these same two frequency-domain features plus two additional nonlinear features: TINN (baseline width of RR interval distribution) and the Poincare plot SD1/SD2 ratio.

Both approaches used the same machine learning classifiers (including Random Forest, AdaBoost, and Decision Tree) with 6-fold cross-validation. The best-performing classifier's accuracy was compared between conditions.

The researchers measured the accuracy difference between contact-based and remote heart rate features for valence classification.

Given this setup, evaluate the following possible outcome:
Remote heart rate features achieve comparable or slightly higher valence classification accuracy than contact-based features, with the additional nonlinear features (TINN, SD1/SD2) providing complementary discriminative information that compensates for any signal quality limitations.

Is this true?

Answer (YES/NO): YES